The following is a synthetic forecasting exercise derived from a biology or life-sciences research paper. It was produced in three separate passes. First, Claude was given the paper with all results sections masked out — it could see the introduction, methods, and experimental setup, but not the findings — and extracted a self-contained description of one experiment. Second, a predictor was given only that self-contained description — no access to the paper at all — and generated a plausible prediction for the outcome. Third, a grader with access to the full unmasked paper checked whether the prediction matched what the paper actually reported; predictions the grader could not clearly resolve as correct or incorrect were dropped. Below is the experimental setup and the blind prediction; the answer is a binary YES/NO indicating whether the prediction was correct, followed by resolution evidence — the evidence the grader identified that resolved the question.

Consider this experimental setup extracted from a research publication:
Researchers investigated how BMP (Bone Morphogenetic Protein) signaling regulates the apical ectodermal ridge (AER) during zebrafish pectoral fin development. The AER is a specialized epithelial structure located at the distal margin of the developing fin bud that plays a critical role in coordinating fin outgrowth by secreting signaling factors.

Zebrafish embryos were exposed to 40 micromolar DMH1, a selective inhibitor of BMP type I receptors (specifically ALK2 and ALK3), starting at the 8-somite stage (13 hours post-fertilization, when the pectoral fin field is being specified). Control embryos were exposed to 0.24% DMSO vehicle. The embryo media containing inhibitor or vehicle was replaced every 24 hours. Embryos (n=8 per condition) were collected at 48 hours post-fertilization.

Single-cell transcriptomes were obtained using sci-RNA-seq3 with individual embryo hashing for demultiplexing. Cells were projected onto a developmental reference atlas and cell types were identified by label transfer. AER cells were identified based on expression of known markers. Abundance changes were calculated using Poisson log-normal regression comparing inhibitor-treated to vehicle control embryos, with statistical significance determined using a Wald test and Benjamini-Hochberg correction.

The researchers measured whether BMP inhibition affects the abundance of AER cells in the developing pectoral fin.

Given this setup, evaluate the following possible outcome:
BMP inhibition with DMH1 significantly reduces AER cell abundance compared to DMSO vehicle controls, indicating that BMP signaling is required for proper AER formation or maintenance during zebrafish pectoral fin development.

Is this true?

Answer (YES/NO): NO